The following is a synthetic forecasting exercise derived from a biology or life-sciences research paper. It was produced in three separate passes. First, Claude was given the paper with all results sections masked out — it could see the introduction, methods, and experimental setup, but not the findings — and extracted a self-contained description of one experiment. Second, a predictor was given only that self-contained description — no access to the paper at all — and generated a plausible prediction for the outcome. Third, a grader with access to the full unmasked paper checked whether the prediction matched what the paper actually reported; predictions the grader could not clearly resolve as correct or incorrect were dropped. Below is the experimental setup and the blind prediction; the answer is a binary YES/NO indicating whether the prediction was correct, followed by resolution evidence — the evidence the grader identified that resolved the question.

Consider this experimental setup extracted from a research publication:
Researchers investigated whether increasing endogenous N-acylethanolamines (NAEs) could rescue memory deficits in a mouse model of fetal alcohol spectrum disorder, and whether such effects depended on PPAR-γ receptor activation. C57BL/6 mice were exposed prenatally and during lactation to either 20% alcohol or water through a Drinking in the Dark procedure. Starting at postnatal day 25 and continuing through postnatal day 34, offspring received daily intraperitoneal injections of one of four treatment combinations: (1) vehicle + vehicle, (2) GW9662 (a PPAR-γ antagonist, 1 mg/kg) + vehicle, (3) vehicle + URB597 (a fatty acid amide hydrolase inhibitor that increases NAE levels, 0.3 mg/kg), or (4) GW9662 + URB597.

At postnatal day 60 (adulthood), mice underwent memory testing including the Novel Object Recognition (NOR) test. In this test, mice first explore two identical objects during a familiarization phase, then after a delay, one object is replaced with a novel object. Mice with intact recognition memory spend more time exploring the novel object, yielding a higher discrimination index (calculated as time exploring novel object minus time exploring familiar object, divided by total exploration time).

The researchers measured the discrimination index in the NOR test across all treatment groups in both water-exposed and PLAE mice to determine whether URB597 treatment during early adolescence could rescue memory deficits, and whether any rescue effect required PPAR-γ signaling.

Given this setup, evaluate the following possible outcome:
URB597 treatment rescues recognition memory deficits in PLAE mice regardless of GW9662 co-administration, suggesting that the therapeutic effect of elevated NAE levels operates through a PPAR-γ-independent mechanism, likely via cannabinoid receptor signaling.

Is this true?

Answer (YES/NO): NO